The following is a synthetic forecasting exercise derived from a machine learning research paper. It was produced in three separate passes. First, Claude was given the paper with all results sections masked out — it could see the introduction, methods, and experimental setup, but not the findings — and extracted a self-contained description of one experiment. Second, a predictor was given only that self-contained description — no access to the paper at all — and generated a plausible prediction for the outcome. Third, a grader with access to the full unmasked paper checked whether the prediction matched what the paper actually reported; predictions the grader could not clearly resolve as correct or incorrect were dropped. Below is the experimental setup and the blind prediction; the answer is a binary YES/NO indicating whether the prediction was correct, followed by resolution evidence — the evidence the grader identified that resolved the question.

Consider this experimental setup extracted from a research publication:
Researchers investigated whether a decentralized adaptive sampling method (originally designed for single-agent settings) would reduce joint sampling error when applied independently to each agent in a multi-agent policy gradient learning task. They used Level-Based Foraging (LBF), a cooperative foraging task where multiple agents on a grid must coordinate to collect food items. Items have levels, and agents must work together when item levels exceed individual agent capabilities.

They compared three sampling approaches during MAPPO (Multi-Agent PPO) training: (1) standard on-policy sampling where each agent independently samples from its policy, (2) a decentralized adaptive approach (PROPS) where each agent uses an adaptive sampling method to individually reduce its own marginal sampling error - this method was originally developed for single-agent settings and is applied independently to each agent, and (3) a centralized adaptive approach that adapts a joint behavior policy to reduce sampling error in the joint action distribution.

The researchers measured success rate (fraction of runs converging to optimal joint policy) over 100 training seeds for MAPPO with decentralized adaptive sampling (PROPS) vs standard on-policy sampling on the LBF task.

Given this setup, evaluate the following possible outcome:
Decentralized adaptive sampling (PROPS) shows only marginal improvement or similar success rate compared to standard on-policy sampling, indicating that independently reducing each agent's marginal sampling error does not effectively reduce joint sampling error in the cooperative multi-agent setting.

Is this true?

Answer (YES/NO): YES